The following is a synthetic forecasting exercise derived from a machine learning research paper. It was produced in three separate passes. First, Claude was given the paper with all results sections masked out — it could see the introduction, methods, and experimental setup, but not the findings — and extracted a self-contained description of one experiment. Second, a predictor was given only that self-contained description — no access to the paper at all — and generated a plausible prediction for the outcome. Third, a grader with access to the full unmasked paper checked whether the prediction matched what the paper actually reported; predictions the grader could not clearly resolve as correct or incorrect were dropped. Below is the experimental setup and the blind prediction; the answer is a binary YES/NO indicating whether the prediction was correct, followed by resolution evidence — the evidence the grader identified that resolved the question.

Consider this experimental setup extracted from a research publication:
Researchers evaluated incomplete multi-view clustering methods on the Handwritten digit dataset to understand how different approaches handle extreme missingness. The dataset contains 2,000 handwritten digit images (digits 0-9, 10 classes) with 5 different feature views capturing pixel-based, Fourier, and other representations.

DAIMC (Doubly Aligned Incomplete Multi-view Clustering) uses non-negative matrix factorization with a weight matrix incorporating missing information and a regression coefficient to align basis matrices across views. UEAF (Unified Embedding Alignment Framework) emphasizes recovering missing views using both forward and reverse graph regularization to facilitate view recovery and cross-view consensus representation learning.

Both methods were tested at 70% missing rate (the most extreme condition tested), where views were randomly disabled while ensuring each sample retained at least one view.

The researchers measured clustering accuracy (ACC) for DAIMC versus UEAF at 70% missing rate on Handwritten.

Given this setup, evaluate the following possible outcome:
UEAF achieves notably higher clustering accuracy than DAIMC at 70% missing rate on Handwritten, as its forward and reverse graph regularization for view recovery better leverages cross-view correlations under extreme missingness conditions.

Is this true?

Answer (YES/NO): NO